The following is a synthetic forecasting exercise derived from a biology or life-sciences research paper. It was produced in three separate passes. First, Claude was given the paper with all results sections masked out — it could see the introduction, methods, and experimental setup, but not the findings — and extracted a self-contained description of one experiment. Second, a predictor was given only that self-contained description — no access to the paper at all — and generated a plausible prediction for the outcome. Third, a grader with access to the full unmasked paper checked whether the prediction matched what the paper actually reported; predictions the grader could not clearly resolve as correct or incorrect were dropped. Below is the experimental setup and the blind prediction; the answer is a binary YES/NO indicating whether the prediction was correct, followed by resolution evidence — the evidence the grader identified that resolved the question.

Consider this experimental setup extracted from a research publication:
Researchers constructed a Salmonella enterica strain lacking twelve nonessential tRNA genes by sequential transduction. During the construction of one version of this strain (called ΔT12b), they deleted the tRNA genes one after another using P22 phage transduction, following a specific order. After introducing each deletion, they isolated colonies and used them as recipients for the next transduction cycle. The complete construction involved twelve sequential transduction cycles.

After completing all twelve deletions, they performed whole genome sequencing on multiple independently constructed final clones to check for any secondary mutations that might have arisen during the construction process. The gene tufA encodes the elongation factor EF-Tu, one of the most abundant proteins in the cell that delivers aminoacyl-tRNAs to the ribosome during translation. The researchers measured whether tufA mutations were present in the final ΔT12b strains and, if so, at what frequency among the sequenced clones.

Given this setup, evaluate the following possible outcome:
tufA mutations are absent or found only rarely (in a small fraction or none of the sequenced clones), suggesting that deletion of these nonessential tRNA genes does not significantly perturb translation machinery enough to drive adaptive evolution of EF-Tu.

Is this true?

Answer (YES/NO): NO